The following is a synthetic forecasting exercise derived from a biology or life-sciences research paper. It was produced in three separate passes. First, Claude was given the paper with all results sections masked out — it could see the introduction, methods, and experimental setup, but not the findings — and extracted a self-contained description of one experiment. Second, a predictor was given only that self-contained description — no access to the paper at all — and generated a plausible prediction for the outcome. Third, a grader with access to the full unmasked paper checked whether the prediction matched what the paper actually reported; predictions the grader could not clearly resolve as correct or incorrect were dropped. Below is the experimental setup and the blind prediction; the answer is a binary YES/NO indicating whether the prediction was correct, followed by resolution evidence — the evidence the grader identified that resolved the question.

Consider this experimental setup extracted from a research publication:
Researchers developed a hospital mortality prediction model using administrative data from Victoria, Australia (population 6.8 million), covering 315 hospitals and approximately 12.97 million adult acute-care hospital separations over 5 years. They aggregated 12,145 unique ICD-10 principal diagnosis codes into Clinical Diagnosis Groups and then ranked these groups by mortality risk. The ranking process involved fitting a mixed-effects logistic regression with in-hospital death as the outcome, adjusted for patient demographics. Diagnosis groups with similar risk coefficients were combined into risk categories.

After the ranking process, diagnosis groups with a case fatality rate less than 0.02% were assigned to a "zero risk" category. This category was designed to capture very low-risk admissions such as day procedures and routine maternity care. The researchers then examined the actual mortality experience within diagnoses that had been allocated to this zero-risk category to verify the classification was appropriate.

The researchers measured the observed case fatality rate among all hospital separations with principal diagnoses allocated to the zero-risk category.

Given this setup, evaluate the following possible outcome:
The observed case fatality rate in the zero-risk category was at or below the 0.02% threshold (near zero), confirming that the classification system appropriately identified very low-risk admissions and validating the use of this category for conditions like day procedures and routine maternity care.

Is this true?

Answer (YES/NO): YES